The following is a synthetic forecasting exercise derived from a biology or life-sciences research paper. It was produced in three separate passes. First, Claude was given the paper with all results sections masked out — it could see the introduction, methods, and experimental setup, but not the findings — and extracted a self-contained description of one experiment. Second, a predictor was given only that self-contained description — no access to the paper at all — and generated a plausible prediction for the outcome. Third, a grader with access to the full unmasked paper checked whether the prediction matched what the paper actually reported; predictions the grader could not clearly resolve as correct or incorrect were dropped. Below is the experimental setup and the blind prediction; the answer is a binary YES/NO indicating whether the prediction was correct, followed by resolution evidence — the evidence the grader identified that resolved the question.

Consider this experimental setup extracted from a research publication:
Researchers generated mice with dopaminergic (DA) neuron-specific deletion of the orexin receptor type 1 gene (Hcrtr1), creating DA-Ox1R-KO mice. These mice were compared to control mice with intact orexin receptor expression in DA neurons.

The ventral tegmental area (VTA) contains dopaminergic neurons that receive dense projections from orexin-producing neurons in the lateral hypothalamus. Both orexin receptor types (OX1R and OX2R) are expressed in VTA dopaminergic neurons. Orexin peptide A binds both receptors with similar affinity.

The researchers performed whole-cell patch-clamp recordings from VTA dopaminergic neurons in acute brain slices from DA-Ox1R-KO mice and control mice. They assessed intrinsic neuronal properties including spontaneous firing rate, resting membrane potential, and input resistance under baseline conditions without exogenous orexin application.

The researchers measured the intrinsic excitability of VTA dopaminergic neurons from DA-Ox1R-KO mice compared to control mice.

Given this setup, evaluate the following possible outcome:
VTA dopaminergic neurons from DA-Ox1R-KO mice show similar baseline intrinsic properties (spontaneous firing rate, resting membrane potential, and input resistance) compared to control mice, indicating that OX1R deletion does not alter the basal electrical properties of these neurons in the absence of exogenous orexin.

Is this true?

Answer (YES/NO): YES